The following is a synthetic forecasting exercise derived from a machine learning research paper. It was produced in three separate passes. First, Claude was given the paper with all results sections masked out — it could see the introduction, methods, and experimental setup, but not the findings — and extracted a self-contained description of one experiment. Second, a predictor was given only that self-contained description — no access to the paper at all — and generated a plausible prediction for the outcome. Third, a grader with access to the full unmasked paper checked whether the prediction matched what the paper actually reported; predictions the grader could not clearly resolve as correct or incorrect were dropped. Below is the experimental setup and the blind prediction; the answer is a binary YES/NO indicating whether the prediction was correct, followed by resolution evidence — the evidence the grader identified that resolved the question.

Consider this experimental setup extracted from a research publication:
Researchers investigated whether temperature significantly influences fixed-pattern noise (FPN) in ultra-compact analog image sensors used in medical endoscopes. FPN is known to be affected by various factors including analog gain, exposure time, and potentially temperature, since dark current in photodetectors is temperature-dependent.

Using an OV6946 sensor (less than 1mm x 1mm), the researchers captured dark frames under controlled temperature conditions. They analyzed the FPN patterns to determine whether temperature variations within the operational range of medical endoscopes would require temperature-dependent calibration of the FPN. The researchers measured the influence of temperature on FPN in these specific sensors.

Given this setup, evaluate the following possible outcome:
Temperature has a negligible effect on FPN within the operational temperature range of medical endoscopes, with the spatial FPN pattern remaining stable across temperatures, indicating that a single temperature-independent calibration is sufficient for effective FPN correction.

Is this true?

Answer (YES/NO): YES